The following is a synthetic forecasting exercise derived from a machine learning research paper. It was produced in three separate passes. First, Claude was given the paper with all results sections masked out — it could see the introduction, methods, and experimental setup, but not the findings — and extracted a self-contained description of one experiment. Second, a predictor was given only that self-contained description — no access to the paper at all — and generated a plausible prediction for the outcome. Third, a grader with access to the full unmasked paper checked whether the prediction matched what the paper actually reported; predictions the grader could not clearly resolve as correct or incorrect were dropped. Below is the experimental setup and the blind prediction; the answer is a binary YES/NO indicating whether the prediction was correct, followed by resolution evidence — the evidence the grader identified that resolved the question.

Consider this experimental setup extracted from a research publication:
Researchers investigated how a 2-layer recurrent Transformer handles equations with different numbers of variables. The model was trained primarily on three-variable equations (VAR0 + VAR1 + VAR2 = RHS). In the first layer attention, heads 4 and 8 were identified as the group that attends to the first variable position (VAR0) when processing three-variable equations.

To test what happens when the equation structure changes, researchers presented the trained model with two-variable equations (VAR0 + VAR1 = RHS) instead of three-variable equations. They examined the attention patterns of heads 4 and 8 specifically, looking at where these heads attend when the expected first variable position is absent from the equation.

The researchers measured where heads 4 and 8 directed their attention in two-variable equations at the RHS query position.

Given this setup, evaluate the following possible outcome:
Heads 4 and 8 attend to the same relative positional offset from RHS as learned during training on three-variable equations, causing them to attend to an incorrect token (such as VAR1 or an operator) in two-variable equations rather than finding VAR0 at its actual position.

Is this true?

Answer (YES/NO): NO